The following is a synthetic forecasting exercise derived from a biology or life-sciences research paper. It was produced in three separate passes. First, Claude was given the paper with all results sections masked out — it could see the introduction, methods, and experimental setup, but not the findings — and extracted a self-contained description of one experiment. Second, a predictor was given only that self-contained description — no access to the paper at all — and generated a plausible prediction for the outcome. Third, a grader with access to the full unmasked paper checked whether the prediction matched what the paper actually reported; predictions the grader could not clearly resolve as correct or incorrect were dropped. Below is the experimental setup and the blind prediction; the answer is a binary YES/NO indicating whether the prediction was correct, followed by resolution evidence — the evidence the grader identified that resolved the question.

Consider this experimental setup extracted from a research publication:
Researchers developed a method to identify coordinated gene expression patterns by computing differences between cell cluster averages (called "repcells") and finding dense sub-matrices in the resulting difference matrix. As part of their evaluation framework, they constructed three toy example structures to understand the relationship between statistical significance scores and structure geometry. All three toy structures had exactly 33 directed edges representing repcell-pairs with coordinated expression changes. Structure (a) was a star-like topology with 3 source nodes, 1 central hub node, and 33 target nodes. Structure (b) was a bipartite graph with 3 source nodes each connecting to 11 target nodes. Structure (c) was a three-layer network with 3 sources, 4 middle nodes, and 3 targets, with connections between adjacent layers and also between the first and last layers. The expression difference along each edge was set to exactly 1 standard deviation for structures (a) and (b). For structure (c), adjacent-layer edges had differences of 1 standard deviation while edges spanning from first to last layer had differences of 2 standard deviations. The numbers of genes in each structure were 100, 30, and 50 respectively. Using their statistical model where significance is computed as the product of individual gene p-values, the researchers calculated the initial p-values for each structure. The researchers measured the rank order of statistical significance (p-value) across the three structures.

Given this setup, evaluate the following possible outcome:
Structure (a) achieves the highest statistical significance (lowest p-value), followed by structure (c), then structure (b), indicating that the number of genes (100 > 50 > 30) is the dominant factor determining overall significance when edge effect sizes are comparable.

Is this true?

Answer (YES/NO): NO